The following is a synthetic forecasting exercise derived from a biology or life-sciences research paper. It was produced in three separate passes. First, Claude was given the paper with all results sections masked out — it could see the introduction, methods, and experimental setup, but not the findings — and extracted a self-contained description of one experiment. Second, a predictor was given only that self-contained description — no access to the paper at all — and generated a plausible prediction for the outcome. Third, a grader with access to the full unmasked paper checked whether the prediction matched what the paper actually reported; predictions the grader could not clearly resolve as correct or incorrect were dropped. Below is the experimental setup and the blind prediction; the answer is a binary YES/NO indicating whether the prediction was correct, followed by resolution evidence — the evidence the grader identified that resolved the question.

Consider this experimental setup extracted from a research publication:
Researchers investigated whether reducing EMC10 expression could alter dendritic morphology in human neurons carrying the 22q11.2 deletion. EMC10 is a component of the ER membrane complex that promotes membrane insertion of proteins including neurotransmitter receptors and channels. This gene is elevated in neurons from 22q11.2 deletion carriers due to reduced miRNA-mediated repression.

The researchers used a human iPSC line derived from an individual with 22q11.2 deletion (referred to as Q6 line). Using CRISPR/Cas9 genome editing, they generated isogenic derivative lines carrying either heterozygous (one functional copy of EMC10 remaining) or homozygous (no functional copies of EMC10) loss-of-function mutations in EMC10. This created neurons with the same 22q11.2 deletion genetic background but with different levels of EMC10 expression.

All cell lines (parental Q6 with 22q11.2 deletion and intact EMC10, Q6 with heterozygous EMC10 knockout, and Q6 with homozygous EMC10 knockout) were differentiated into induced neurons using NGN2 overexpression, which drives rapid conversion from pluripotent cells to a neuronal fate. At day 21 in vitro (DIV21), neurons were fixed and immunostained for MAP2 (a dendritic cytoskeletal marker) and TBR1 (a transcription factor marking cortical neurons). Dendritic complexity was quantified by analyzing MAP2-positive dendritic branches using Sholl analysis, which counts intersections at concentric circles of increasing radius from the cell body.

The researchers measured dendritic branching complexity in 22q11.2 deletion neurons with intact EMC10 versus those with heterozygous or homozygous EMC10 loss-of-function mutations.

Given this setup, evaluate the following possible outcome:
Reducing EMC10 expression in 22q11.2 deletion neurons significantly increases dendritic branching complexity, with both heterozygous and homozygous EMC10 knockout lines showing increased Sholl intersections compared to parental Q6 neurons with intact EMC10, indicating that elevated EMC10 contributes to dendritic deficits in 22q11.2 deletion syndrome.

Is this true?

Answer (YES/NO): YES